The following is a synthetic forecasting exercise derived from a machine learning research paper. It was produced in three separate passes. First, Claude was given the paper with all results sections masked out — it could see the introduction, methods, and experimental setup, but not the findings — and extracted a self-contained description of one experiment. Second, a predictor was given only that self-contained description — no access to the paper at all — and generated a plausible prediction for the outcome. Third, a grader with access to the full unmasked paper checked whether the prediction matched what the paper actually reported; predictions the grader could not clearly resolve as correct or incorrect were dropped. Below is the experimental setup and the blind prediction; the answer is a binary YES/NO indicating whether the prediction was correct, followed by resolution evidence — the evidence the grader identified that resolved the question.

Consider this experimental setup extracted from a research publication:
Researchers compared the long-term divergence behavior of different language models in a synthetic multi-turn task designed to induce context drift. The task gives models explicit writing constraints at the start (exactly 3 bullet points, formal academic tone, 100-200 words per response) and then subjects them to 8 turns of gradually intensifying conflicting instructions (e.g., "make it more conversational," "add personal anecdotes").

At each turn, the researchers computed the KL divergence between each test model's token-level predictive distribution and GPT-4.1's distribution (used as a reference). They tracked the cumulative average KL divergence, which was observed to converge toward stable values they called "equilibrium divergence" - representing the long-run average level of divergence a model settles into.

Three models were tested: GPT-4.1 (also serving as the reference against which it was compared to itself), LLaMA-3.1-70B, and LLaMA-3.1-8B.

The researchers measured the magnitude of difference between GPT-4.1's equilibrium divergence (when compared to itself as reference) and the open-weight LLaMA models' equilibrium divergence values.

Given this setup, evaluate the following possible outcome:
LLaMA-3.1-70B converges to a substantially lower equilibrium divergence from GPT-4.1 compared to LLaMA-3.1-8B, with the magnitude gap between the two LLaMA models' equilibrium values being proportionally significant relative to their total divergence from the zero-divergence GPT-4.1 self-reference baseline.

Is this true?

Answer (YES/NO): NO